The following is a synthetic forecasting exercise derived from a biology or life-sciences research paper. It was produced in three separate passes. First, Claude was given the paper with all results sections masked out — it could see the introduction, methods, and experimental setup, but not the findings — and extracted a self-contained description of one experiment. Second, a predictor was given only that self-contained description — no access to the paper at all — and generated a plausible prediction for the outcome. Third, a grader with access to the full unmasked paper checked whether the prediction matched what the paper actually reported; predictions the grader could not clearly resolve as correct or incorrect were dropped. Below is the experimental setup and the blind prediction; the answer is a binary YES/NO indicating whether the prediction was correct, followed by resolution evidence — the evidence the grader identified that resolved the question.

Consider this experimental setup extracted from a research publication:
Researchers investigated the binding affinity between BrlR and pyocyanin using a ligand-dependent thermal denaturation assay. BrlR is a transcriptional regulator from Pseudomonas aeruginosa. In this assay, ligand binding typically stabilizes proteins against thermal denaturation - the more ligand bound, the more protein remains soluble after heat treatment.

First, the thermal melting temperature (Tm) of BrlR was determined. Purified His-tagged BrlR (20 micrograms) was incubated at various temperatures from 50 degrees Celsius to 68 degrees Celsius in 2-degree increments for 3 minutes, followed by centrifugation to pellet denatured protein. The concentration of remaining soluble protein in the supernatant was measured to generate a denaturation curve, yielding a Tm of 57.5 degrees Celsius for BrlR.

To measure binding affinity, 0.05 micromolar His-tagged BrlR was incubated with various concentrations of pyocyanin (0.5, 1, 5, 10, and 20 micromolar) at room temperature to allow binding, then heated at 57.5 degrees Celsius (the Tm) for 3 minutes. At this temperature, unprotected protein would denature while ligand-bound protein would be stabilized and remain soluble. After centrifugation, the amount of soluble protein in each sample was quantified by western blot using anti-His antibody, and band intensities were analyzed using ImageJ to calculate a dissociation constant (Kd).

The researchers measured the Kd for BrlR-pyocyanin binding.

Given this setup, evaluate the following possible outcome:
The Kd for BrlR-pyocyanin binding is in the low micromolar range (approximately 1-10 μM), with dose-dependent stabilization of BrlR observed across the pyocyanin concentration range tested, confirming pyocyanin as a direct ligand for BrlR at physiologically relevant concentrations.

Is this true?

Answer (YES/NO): NO